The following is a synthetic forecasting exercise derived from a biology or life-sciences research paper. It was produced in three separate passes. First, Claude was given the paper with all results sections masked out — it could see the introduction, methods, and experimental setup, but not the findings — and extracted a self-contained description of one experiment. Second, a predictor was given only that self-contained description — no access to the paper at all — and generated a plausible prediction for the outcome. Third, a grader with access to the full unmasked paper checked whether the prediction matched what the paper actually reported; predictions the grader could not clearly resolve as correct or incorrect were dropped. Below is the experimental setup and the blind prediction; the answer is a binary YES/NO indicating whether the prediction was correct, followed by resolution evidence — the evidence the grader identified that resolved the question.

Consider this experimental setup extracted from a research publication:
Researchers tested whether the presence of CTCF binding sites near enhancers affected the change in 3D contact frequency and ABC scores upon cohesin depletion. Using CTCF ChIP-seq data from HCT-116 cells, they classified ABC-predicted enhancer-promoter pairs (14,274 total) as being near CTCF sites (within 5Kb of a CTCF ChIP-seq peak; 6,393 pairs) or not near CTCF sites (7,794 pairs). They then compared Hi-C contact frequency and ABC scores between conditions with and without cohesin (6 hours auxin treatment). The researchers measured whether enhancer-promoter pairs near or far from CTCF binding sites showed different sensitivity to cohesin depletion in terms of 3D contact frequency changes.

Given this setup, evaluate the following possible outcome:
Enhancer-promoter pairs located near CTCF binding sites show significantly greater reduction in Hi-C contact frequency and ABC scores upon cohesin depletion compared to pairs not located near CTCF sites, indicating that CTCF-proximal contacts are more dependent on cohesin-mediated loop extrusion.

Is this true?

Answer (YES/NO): NO